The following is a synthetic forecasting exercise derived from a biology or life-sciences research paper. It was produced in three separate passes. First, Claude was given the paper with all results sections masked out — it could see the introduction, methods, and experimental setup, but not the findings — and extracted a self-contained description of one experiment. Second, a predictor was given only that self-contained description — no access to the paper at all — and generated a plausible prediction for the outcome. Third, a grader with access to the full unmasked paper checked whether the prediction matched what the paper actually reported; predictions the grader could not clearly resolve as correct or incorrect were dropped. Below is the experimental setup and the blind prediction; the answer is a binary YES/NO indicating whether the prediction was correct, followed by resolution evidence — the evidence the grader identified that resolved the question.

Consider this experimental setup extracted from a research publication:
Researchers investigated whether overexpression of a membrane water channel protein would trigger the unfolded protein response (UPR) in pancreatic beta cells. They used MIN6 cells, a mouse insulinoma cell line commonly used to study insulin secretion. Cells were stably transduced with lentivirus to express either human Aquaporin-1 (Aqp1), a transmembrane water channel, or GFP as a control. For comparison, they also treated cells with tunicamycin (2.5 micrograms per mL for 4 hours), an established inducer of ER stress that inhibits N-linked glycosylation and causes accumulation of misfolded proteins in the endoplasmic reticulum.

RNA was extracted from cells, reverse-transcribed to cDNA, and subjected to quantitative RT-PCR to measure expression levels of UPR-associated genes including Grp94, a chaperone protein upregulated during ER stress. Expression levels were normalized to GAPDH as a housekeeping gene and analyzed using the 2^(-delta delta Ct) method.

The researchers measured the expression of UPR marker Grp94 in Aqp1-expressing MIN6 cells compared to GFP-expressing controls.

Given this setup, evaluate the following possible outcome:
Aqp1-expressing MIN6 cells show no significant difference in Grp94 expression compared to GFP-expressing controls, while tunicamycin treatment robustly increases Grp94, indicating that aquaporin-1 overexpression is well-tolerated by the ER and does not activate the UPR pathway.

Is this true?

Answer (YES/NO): NO